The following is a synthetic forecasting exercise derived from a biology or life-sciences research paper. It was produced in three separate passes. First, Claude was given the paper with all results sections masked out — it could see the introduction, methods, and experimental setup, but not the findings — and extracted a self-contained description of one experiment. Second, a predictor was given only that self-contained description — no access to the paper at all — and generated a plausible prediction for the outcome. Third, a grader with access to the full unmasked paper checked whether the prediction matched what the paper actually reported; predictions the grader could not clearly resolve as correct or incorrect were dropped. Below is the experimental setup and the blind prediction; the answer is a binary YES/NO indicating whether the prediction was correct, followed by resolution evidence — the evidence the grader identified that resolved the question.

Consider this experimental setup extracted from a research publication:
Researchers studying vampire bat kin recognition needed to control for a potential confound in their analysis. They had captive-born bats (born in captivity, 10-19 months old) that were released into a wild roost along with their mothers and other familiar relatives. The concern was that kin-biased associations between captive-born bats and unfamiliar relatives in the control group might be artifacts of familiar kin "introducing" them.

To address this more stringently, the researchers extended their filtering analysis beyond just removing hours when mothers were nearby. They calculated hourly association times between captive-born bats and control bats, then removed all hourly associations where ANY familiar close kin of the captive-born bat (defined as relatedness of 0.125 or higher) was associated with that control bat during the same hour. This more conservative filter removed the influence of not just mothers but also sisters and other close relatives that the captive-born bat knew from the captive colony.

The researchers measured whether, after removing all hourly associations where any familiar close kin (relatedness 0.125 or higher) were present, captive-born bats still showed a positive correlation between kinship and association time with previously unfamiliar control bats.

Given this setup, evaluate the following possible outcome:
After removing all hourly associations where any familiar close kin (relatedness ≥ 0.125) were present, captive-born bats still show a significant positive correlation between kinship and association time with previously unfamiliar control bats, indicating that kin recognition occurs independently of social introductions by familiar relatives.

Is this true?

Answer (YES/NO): YES